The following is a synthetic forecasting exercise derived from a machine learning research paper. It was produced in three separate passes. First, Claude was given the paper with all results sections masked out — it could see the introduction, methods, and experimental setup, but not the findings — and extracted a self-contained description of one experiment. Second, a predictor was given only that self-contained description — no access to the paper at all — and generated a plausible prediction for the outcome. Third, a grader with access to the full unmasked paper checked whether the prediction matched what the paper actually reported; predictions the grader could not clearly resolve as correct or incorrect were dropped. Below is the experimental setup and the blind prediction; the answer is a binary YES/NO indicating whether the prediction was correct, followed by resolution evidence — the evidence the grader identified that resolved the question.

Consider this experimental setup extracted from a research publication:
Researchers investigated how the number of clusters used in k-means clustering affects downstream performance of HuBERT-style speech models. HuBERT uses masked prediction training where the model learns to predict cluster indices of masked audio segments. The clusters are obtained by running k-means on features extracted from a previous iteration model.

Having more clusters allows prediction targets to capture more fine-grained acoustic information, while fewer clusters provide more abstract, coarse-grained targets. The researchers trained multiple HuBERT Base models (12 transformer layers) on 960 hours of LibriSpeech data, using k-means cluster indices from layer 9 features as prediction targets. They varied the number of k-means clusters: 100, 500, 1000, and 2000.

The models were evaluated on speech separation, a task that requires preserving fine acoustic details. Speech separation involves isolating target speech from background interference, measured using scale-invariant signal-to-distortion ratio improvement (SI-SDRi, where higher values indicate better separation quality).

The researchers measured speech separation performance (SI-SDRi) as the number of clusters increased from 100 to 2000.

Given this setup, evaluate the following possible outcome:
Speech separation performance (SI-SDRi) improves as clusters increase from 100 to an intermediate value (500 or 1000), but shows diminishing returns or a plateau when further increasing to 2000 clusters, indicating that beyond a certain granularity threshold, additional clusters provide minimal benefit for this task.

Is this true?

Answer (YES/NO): NO